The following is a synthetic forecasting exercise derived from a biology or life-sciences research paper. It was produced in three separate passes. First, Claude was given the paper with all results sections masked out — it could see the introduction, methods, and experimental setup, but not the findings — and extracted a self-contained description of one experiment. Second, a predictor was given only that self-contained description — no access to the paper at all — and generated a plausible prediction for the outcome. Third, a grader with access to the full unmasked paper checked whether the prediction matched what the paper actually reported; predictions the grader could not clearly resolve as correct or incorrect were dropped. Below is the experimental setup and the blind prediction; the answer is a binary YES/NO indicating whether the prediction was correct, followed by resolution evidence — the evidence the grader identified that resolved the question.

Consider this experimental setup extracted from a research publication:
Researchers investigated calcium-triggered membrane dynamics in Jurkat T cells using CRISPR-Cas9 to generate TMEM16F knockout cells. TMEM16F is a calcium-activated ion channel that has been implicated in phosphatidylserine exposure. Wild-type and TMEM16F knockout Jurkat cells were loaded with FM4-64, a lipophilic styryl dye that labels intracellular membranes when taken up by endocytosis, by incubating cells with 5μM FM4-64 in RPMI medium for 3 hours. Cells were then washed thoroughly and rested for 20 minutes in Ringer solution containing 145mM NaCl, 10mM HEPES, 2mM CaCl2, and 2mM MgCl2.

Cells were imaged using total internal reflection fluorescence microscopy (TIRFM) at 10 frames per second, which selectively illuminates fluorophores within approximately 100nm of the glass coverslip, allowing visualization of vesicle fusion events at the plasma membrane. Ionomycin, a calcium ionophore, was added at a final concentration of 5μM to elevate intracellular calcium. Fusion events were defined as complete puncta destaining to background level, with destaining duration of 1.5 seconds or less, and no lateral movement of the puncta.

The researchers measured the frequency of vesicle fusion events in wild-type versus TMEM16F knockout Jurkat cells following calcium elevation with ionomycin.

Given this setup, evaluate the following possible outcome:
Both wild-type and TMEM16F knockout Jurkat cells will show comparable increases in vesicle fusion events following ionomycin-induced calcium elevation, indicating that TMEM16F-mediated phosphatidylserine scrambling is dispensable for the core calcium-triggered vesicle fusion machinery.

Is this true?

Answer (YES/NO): NO